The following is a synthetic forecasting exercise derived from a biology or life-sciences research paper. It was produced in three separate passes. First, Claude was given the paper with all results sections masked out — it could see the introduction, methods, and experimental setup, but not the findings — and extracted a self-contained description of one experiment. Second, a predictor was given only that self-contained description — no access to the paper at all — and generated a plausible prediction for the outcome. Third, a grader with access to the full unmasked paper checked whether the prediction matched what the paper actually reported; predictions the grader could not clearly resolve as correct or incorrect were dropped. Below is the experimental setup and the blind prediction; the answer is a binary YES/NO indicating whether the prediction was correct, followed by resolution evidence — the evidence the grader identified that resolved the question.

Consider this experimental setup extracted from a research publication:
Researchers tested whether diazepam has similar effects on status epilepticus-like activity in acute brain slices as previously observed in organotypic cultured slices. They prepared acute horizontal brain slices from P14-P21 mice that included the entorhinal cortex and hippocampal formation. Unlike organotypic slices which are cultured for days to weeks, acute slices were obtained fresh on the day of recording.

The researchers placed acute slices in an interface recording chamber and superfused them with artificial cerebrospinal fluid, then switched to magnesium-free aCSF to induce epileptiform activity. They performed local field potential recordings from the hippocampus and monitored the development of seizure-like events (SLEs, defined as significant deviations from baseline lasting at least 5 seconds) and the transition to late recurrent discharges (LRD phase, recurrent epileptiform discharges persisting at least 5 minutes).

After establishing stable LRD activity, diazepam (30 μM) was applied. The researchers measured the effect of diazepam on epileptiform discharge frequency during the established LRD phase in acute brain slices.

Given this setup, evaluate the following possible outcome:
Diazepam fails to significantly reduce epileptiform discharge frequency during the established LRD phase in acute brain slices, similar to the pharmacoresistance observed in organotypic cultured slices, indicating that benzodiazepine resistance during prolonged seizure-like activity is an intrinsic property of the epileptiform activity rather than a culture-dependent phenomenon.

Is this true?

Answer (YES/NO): YES